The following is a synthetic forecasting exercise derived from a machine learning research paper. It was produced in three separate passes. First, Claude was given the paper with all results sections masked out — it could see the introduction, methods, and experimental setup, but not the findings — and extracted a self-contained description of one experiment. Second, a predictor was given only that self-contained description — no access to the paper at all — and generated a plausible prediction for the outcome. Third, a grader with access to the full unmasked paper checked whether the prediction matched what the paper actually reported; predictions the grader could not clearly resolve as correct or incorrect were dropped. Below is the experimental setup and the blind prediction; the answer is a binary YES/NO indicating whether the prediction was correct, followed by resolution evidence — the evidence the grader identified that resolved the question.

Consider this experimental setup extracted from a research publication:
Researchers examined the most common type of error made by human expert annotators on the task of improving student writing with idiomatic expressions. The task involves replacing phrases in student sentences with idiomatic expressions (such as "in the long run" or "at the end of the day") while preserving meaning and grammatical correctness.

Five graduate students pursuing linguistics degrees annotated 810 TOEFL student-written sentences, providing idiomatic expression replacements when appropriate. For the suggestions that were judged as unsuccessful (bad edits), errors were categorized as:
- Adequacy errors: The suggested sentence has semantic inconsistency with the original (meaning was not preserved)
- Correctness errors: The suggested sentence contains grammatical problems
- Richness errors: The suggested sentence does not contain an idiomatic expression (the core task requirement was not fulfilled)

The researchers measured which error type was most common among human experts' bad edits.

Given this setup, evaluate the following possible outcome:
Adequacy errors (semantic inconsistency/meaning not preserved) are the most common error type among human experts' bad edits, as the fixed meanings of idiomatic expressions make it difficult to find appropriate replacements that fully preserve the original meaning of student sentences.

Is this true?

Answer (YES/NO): NO